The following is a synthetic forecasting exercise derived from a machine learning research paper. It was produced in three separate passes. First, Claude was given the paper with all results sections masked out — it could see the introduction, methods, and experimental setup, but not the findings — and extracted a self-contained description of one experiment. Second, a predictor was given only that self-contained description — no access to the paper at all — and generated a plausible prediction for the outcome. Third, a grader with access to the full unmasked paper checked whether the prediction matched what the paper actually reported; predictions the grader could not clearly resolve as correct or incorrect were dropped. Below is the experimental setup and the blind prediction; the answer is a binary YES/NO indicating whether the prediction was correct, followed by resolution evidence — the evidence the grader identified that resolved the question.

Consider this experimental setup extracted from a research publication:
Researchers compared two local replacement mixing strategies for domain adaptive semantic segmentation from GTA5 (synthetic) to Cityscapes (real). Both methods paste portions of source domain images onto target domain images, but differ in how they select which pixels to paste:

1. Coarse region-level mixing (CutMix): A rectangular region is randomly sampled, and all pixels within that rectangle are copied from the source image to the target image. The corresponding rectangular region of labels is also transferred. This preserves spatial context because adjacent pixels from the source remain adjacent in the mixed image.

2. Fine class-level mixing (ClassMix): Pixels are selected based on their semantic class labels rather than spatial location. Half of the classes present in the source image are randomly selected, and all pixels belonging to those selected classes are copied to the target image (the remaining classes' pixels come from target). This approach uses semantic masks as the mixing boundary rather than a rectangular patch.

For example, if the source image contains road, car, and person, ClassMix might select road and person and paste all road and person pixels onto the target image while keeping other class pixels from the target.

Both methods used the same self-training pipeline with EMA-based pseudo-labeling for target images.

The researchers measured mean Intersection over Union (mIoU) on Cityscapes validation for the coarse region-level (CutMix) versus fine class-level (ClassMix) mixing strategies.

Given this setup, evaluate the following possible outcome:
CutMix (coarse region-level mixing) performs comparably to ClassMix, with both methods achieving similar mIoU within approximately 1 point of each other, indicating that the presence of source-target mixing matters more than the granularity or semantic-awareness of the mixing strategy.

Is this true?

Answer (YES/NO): NO